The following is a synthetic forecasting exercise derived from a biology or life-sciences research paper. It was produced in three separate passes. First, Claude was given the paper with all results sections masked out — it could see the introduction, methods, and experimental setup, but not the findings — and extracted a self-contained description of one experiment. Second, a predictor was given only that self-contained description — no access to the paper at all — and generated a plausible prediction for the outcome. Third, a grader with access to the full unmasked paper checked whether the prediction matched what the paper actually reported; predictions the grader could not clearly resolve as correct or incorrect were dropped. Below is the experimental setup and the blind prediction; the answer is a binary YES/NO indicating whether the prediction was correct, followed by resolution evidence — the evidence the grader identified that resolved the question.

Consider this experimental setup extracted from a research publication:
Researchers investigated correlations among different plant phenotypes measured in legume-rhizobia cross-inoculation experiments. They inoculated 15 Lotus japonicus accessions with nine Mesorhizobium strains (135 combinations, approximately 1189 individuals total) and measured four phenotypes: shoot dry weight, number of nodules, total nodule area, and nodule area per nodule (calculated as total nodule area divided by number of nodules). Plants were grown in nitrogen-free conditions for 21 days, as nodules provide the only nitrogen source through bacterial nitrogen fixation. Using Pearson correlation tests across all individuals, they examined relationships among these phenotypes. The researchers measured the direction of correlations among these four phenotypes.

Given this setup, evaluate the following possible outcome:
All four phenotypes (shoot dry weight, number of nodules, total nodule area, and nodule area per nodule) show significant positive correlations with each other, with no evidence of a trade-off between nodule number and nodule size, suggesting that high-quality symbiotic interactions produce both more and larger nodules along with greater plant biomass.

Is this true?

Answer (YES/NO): NO